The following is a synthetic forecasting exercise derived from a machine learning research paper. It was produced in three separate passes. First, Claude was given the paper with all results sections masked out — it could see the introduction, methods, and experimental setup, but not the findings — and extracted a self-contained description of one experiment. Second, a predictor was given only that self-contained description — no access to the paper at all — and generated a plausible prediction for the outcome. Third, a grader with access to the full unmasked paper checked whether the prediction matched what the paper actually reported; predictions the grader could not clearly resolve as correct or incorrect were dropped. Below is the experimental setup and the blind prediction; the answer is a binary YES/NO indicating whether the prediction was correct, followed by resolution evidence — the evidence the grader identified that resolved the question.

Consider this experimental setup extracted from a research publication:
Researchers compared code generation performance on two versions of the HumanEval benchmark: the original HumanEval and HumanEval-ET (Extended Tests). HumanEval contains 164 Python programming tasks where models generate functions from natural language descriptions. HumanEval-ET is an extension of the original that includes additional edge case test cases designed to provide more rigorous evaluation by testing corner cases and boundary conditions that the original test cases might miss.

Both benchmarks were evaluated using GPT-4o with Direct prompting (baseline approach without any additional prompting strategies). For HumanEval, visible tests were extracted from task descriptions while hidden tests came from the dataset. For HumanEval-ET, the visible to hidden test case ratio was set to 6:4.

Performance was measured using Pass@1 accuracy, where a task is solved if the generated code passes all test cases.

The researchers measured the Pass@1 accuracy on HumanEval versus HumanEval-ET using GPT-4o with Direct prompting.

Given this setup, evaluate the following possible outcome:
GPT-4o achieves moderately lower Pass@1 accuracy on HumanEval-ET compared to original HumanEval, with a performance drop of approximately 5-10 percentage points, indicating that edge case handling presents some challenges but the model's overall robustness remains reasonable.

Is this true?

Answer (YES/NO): NO